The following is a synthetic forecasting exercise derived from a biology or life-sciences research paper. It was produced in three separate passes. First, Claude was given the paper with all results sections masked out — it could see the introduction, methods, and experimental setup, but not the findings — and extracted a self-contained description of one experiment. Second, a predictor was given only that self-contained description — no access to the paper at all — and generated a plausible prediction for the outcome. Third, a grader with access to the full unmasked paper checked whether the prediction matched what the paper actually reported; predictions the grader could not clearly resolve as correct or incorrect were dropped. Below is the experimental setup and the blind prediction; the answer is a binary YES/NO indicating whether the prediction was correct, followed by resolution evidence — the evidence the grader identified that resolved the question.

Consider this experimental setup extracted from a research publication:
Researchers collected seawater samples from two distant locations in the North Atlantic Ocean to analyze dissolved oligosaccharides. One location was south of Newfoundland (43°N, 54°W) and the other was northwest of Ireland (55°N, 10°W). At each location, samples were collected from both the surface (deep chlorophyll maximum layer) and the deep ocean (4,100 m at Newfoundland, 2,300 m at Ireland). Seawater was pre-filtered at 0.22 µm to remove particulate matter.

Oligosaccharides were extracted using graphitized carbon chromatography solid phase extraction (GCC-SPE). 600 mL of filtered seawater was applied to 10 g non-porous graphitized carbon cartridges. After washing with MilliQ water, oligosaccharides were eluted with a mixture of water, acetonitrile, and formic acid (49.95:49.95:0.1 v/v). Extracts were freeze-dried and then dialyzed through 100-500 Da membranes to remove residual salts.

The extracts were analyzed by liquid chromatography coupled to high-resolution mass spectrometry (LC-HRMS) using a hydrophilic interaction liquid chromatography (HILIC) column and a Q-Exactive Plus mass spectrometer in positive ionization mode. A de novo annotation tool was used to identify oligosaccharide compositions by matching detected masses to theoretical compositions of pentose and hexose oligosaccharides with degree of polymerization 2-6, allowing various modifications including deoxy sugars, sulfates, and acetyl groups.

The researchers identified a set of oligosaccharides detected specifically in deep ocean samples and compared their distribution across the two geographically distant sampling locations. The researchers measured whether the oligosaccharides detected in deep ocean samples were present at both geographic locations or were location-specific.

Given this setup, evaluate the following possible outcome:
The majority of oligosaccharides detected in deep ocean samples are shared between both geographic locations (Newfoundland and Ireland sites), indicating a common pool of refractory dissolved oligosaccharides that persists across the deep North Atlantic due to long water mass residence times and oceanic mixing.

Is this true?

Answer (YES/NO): YES